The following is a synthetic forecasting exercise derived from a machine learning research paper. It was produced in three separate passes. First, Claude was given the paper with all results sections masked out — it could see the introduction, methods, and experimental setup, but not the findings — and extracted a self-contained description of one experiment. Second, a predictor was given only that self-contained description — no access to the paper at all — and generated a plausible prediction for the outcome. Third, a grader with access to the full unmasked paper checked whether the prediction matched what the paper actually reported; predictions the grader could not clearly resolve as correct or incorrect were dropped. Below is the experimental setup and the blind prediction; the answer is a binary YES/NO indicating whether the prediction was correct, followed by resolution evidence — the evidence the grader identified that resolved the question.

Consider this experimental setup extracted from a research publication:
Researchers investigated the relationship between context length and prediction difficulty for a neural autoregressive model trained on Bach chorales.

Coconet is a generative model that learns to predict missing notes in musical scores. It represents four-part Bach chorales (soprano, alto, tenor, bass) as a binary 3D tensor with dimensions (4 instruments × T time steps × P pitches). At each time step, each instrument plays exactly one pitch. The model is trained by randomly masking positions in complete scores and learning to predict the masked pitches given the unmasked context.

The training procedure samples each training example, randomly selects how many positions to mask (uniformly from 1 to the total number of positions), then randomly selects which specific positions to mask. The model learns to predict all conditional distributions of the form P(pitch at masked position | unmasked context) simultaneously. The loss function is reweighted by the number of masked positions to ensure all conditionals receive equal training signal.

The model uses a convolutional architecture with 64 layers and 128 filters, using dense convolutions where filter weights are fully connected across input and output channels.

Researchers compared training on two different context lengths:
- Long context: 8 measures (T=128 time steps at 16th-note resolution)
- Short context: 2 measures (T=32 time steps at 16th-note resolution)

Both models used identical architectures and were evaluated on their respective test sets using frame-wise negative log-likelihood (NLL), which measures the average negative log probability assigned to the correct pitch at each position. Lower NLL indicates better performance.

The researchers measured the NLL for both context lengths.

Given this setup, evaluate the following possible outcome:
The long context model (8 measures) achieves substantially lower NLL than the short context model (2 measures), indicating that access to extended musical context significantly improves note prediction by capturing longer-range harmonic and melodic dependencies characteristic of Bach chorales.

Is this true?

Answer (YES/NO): YES